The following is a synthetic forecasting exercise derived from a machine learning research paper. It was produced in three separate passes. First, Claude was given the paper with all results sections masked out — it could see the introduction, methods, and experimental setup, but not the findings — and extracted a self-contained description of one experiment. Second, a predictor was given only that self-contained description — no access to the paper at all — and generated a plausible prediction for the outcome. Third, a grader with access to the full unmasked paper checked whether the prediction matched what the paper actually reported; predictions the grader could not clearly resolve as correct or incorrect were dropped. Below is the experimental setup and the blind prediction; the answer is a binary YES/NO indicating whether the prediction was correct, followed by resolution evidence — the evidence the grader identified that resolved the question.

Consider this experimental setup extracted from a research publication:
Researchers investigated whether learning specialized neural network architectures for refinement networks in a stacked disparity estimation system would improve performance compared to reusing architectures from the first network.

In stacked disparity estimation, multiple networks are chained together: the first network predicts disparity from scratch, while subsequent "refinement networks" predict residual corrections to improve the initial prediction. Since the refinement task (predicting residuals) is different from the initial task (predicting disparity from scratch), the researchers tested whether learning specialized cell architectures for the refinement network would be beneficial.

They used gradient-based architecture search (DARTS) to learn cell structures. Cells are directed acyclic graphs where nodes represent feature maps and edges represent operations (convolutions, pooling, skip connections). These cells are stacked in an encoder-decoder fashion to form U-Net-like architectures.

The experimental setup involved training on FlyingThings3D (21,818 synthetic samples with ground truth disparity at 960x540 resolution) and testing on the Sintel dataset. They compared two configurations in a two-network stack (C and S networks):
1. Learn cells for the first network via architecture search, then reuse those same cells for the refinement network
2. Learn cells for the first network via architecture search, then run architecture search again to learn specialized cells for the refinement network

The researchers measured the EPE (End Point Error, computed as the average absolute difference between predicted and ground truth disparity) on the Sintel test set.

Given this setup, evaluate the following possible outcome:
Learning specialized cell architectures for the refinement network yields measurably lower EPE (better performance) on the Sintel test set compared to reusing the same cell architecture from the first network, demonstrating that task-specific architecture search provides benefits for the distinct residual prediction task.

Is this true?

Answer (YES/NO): NO